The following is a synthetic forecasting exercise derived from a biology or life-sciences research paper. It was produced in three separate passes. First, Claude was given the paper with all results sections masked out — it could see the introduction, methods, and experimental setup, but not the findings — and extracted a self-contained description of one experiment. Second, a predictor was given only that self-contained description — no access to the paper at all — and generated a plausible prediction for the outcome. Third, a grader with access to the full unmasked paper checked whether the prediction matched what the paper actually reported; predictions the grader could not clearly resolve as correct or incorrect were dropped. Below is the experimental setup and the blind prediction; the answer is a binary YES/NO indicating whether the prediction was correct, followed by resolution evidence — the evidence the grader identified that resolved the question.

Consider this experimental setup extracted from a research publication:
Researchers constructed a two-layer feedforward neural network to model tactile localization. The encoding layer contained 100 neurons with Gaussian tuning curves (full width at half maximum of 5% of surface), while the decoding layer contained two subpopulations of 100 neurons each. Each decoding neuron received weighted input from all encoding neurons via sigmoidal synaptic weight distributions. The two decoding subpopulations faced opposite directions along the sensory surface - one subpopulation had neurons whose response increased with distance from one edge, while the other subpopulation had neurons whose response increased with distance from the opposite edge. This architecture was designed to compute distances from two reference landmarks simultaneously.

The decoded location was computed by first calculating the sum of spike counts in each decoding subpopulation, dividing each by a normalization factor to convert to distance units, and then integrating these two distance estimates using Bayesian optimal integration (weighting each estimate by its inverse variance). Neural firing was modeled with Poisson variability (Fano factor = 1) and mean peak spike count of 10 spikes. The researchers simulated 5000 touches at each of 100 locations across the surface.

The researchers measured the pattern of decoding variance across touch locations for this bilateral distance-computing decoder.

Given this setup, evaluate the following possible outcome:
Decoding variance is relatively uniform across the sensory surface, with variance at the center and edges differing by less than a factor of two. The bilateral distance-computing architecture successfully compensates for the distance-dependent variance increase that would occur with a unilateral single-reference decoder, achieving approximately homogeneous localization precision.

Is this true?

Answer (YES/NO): NO